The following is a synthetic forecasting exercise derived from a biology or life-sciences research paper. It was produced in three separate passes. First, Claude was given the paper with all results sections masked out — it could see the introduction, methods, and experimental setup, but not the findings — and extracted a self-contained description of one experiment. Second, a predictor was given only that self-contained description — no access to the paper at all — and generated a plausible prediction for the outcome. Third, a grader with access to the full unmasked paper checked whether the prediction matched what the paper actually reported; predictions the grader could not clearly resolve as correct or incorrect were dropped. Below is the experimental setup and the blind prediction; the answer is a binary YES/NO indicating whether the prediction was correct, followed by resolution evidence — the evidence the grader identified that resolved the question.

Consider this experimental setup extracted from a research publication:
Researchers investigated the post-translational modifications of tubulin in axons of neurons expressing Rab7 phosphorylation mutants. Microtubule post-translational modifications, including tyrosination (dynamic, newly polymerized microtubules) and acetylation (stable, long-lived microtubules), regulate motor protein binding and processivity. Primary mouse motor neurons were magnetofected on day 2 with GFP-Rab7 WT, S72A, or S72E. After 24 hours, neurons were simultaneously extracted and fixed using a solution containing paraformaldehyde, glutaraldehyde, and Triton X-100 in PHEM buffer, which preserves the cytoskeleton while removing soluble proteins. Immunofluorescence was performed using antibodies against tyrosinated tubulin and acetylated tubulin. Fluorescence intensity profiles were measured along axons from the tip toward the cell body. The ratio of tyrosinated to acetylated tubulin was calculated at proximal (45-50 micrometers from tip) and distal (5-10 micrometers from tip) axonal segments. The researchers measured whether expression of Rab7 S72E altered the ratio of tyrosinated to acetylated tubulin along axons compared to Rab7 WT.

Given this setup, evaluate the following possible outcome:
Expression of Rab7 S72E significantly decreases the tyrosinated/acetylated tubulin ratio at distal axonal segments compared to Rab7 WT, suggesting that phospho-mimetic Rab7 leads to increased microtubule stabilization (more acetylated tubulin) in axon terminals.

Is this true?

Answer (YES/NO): NO